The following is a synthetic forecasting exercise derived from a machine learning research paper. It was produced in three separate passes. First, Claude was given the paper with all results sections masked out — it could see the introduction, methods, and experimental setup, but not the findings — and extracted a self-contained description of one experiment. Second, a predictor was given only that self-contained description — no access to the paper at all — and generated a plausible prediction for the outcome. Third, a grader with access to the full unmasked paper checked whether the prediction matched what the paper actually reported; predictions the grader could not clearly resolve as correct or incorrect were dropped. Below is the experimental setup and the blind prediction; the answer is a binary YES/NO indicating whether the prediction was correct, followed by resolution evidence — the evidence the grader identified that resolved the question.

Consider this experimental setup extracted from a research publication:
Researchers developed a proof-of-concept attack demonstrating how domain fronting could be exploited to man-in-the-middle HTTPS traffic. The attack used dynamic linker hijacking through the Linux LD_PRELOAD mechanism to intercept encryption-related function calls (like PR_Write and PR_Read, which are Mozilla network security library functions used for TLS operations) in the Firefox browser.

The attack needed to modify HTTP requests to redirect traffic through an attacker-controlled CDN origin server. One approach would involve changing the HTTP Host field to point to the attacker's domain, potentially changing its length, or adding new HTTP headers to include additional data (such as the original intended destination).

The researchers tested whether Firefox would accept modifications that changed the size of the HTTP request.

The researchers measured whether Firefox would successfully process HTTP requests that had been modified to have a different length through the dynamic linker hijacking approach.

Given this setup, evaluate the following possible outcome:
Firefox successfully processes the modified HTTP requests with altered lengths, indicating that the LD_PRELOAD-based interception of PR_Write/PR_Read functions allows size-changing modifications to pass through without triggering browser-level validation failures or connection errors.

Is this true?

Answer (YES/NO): NO